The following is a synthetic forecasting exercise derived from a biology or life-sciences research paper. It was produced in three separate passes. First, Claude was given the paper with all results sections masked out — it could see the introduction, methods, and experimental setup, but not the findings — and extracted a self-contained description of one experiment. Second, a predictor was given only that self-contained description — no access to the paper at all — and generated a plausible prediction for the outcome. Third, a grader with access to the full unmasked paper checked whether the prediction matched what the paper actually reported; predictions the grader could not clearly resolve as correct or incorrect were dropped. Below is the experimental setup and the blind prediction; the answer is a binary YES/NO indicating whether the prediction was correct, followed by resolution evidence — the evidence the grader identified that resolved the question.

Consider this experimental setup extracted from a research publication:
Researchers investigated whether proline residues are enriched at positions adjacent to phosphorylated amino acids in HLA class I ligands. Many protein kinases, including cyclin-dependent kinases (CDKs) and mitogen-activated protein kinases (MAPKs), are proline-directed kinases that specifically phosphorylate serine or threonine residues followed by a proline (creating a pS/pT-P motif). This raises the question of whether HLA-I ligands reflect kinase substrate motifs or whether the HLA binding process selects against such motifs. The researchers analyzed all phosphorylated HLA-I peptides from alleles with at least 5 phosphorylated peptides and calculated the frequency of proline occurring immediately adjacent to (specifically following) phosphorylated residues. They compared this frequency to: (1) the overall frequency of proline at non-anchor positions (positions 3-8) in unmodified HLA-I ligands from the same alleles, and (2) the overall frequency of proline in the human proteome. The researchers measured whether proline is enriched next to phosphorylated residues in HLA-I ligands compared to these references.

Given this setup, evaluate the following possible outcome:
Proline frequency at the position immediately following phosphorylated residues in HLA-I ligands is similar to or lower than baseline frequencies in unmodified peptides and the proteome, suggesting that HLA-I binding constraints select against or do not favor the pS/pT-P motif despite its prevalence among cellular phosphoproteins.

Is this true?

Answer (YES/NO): NO